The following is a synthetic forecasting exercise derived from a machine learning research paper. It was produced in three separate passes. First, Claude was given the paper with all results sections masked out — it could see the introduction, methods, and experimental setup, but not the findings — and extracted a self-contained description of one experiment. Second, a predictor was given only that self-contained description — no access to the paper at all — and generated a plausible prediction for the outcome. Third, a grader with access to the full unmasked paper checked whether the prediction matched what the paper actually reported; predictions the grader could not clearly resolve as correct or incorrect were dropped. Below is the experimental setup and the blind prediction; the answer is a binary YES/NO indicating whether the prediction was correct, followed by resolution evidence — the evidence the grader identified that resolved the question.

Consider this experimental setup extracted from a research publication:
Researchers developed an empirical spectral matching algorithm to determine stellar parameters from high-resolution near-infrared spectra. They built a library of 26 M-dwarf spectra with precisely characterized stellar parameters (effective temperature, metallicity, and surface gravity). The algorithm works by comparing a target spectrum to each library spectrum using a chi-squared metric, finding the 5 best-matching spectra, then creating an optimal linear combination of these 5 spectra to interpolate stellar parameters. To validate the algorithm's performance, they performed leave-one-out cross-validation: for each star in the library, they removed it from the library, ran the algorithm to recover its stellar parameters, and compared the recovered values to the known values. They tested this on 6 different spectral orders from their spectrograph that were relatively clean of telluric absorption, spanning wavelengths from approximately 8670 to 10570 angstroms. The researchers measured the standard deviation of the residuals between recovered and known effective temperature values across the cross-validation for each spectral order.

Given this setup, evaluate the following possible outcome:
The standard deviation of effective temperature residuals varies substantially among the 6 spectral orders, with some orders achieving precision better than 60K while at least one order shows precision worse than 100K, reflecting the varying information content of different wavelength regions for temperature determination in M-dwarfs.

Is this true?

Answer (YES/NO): NO